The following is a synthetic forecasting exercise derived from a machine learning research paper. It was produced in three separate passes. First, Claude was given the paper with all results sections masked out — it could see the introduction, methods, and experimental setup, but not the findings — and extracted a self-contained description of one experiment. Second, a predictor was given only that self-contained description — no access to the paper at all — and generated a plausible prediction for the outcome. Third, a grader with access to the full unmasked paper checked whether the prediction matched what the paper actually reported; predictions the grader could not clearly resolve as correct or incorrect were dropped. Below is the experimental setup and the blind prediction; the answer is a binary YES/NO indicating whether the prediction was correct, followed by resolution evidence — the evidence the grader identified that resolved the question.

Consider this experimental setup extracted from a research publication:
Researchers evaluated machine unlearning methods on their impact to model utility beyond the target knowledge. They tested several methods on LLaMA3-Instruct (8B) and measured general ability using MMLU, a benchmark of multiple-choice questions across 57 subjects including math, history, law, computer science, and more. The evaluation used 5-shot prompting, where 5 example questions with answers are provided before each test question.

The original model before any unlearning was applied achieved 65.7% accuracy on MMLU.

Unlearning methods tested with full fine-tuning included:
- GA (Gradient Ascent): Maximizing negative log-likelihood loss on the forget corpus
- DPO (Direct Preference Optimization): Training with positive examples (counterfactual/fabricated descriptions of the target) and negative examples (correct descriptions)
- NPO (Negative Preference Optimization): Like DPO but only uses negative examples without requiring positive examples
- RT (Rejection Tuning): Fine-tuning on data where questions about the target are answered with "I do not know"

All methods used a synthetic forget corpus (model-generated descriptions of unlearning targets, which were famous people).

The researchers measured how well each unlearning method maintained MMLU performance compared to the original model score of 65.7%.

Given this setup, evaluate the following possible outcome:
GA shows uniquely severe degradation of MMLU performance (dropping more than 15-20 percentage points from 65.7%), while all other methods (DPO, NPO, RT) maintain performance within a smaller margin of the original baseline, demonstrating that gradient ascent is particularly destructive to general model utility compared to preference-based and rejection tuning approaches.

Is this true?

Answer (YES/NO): NO